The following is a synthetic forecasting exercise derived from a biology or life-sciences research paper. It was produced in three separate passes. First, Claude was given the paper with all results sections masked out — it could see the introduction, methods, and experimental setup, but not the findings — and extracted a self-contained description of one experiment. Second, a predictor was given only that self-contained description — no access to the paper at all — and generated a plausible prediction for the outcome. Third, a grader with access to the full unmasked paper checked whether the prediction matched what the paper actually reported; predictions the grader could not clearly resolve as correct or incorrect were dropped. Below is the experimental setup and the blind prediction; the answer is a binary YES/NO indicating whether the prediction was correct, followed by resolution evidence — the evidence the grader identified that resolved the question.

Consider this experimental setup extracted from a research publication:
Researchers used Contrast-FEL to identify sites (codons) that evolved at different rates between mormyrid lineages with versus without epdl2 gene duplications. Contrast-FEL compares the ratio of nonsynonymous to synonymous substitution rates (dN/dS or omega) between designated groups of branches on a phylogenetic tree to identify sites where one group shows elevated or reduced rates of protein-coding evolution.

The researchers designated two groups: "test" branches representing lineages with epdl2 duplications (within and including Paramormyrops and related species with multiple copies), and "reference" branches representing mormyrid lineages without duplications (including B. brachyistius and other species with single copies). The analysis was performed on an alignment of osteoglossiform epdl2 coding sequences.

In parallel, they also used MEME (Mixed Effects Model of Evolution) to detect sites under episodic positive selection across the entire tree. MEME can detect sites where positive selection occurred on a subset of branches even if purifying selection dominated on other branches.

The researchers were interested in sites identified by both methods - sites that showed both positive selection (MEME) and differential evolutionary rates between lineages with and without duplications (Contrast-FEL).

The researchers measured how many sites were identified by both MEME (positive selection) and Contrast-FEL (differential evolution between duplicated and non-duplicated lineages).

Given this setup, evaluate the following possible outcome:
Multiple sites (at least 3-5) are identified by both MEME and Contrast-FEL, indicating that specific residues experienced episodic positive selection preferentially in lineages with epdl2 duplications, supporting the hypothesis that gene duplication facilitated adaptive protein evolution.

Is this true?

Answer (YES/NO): YES